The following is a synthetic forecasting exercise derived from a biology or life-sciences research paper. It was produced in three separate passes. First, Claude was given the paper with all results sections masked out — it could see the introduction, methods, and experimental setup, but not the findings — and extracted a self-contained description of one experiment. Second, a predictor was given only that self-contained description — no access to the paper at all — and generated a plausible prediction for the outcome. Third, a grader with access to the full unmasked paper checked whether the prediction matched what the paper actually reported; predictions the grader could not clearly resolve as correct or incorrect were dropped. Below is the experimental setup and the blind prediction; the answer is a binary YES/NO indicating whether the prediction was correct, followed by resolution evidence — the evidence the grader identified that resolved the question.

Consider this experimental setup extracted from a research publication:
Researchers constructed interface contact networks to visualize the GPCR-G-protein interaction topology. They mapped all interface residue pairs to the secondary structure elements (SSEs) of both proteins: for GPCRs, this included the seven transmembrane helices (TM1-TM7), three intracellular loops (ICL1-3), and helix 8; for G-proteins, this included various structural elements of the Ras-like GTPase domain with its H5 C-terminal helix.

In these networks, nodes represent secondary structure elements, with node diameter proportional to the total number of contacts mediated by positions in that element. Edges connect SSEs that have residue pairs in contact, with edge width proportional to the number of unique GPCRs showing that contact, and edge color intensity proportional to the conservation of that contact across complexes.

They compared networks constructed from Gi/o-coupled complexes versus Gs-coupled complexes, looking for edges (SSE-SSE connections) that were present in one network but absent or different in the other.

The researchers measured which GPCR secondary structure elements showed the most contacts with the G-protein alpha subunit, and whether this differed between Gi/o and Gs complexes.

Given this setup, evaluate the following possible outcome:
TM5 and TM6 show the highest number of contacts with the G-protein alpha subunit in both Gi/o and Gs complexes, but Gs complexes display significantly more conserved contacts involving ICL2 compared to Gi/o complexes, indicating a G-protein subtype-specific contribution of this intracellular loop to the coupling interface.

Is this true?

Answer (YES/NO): NO